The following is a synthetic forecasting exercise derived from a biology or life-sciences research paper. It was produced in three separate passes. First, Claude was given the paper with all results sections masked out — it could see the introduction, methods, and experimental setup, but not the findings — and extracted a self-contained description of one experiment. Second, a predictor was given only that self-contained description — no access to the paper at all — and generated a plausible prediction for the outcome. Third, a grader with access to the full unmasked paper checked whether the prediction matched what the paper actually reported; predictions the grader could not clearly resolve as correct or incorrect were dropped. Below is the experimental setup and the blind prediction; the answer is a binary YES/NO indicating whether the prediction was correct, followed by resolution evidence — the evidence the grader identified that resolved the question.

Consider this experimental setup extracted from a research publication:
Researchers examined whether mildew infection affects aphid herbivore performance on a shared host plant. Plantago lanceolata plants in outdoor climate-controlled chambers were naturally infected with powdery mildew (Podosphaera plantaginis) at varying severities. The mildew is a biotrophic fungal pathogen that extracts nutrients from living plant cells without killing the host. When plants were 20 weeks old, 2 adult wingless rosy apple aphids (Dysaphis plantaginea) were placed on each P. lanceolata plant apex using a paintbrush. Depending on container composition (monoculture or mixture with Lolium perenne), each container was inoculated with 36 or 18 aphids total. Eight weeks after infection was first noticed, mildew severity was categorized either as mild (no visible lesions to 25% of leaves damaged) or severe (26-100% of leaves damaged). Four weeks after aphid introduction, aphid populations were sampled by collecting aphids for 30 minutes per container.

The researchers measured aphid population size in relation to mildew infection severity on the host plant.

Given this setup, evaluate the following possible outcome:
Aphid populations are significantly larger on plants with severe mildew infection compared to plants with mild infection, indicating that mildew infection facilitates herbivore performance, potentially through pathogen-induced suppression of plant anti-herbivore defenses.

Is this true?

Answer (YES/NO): NO